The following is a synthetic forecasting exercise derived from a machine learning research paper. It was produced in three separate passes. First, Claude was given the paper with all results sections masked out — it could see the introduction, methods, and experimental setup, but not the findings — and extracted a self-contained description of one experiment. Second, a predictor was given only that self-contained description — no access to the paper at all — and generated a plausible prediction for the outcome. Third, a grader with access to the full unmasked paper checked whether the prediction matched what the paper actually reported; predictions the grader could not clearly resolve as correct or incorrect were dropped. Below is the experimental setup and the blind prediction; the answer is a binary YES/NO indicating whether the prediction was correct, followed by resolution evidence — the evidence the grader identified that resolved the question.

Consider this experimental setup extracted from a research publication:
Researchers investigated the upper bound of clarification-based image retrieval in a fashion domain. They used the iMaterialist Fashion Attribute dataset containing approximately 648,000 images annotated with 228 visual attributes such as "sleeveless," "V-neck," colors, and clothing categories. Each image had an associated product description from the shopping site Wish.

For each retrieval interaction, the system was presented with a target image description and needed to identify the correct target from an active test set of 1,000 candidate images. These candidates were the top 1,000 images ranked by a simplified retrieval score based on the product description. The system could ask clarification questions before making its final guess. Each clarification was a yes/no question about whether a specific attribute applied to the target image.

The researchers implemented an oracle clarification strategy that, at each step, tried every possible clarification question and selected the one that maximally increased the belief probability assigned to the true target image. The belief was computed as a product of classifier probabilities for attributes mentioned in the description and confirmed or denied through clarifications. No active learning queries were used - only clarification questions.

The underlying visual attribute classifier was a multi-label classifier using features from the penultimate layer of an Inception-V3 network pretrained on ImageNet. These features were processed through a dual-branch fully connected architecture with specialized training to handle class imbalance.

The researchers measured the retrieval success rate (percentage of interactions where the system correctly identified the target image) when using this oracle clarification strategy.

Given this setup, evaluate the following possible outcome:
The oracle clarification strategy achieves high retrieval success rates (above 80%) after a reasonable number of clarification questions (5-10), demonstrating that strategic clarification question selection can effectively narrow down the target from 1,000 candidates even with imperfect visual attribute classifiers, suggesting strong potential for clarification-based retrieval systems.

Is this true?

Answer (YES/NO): YES